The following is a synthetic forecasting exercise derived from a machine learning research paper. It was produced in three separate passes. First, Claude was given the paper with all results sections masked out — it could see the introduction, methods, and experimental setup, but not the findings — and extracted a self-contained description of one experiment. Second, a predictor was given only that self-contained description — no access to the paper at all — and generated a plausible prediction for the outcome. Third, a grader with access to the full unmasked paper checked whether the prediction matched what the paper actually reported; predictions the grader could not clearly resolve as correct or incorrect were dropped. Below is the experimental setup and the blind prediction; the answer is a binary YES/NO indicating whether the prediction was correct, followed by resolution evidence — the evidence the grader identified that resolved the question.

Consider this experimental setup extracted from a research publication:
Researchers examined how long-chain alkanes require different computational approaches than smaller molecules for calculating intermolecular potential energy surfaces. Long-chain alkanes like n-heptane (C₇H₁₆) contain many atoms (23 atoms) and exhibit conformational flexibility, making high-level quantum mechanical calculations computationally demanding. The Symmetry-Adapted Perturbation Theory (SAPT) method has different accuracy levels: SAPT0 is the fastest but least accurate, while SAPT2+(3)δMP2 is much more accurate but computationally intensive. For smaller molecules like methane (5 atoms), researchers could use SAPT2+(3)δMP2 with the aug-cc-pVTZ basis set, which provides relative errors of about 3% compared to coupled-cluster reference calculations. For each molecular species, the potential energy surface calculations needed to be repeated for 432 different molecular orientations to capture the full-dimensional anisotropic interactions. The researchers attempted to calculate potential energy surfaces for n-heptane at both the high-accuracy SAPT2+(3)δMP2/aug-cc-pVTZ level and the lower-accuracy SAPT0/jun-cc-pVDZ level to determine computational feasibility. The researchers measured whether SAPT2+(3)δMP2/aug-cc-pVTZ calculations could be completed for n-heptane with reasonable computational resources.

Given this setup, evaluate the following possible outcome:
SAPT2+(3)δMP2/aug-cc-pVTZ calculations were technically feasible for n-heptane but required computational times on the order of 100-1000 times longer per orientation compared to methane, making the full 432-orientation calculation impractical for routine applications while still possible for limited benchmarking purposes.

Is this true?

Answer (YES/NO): NO